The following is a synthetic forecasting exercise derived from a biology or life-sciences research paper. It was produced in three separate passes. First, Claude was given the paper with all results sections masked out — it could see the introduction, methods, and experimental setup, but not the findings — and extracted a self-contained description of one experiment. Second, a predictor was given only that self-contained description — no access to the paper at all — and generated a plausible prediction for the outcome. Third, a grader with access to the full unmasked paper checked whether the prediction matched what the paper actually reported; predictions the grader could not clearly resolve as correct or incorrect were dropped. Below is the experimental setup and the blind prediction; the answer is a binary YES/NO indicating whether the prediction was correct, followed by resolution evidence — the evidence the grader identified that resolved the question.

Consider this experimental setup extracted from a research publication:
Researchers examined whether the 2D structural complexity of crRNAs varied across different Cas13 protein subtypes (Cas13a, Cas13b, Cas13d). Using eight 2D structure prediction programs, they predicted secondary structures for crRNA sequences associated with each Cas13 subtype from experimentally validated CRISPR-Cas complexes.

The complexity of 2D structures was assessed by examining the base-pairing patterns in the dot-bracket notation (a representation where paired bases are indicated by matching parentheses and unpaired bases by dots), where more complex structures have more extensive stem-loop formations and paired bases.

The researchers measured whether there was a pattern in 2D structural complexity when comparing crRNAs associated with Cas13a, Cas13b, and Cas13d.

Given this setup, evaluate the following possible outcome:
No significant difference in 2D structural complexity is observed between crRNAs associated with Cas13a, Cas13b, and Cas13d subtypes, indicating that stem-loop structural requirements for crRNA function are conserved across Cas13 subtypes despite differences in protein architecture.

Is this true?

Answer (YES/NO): NO